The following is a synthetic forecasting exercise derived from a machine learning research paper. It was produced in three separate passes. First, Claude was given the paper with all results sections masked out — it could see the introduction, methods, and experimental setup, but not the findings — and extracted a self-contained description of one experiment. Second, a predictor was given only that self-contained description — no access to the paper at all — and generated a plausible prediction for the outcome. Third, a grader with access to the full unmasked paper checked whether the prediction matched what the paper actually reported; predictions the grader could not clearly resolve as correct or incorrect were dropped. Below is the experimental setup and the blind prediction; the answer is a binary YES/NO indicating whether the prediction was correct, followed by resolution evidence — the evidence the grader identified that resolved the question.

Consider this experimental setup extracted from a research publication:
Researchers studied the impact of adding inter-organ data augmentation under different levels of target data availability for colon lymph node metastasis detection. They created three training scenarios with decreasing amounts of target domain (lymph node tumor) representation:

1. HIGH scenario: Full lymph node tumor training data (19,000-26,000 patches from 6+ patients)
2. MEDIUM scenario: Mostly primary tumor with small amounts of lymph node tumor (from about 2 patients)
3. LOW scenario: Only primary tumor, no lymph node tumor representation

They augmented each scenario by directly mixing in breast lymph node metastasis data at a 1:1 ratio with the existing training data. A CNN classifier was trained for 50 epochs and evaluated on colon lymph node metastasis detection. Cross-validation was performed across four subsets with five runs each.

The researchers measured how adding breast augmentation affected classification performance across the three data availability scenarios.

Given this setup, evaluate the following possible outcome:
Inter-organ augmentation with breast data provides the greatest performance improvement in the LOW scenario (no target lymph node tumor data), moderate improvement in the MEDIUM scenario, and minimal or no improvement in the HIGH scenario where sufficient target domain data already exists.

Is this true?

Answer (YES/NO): NO